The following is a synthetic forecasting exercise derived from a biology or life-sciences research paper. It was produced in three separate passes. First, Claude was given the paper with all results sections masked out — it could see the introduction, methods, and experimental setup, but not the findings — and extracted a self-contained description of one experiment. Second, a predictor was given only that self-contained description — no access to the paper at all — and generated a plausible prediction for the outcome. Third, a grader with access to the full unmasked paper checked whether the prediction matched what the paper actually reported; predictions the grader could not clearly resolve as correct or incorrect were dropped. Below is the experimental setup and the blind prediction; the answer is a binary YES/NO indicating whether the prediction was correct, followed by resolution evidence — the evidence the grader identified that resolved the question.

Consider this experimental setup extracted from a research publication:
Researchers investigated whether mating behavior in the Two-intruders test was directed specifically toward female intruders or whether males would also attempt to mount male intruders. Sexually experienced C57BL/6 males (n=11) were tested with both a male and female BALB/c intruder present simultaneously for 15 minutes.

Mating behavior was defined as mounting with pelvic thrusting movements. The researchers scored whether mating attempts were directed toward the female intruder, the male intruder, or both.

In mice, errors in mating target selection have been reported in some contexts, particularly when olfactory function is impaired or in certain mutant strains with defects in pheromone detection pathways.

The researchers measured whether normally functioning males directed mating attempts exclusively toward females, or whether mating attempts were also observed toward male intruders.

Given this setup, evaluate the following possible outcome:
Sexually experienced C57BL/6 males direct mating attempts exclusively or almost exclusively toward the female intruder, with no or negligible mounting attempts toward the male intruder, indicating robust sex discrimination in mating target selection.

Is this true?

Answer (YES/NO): NO